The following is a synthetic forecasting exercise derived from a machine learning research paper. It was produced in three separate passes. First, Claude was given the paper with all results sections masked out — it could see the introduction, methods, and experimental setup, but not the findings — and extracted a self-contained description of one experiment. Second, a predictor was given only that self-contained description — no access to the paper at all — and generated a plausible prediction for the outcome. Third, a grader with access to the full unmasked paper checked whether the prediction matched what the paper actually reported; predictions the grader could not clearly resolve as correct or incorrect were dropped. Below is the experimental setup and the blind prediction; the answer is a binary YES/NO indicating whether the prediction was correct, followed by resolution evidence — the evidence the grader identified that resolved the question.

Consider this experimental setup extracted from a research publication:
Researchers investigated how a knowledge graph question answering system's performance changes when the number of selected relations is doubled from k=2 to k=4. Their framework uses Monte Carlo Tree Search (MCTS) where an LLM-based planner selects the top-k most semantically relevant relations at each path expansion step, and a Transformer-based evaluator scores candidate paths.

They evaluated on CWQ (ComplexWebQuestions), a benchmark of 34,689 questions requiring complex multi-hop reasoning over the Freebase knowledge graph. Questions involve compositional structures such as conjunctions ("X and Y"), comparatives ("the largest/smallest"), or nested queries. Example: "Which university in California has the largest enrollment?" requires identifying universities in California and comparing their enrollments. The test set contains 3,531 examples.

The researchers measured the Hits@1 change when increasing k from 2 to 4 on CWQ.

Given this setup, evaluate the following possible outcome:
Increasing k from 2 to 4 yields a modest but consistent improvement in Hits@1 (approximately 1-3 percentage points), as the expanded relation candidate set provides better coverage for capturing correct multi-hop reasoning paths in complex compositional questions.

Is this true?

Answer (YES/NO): YES